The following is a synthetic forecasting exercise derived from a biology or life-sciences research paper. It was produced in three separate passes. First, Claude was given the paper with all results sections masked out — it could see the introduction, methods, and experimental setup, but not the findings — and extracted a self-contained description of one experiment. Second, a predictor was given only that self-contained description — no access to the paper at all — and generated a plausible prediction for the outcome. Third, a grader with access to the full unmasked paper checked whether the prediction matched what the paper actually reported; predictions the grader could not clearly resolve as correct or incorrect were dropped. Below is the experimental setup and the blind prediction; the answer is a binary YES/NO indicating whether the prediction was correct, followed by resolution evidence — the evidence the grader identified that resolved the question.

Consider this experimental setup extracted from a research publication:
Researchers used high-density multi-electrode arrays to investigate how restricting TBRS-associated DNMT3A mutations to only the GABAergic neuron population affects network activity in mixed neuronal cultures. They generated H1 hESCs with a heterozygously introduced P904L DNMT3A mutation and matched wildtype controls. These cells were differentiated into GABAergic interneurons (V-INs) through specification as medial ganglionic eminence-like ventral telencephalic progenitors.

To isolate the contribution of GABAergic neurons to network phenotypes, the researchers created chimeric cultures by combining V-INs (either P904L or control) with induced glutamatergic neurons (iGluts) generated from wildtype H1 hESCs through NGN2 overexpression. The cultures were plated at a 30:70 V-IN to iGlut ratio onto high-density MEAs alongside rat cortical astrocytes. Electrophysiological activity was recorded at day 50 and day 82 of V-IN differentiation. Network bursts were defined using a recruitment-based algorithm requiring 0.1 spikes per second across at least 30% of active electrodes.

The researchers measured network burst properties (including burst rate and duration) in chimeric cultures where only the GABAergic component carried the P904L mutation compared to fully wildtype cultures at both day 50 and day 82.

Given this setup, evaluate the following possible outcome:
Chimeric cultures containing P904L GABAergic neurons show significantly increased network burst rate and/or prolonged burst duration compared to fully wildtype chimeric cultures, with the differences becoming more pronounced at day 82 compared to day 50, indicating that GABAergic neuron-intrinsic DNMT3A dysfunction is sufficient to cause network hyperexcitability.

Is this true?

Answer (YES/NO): NO